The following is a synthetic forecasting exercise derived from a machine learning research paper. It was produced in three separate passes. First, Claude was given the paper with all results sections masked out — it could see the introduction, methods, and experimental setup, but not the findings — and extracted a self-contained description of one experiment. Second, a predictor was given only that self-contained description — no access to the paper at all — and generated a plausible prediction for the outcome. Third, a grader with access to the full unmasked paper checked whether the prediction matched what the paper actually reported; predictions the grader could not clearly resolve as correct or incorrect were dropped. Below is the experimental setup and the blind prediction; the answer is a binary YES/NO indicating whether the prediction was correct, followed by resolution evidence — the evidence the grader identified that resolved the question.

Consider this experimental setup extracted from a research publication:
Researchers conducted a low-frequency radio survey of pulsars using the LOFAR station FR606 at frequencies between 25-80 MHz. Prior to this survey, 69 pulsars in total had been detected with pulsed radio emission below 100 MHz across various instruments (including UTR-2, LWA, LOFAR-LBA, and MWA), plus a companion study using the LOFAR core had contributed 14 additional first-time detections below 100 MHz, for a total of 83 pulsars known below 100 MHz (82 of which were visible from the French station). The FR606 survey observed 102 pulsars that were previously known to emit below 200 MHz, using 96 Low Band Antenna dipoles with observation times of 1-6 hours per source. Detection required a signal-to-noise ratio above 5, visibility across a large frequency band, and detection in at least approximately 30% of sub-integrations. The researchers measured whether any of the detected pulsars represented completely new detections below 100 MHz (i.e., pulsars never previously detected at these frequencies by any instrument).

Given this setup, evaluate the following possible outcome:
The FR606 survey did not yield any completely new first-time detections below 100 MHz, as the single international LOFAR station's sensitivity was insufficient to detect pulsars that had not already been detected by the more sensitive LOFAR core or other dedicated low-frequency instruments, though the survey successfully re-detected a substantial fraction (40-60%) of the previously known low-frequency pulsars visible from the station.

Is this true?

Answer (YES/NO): NO